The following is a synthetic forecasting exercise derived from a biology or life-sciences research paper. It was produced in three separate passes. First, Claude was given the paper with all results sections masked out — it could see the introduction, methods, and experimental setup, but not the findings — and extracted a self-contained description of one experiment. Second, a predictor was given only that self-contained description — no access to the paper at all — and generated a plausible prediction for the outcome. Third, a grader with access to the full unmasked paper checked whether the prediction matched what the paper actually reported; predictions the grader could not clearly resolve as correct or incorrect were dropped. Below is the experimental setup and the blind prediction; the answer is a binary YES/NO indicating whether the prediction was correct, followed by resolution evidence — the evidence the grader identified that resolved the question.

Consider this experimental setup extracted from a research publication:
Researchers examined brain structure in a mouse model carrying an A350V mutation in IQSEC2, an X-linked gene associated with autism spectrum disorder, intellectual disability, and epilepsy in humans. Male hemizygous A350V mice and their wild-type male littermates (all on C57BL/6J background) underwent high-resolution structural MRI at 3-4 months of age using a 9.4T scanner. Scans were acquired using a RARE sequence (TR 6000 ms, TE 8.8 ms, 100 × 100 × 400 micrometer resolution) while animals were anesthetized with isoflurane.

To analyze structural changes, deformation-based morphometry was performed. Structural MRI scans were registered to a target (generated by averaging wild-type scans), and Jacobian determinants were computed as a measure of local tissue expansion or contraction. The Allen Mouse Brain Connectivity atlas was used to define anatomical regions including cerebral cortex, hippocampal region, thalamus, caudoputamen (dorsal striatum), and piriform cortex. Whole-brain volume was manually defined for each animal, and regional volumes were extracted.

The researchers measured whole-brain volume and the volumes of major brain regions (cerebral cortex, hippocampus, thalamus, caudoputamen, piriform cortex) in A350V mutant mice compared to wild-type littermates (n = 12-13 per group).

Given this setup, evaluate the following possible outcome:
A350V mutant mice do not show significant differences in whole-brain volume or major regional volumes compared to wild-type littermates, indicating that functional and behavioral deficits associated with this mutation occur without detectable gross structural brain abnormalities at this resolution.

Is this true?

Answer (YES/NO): NO